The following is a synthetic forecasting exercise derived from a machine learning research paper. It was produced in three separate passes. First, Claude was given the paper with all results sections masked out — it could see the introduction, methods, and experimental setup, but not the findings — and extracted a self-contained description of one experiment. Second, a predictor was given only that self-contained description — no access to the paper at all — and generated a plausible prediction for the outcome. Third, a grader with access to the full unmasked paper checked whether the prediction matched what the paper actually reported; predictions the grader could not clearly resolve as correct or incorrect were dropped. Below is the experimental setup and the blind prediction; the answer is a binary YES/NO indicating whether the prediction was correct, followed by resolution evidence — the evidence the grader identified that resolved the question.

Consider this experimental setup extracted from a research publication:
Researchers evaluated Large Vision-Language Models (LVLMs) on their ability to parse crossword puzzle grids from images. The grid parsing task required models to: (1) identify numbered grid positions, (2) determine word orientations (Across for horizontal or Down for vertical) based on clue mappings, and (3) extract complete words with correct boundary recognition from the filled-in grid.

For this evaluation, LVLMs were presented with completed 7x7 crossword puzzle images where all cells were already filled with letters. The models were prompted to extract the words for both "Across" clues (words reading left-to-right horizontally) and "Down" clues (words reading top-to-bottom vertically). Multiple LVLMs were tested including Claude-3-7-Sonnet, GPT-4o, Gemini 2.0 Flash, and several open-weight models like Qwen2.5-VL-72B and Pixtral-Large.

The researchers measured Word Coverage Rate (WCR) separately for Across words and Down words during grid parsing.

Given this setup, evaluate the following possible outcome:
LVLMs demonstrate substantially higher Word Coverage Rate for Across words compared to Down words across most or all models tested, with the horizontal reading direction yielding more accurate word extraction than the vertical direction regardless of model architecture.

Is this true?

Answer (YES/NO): YES